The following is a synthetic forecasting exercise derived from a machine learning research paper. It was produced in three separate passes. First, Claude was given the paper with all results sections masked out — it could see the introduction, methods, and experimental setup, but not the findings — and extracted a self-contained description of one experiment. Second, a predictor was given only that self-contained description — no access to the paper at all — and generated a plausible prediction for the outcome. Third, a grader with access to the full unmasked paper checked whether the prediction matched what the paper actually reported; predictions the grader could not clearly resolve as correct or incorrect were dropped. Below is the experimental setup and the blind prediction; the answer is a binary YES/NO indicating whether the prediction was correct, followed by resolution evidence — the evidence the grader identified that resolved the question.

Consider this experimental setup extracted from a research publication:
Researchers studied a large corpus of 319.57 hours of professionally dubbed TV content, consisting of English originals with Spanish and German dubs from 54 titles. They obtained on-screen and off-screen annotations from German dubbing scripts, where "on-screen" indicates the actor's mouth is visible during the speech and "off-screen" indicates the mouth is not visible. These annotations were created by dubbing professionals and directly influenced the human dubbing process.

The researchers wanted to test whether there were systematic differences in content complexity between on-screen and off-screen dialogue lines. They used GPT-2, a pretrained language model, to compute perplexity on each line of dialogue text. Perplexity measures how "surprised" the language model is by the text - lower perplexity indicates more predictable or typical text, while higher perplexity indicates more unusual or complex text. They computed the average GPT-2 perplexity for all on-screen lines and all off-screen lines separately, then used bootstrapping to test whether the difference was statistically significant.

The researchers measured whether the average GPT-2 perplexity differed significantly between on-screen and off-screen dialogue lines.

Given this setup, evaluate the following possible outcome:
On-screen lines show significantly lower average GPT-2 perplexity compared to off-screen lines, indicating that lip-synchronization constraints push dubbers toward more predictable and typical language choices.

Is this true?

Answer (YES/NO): NO